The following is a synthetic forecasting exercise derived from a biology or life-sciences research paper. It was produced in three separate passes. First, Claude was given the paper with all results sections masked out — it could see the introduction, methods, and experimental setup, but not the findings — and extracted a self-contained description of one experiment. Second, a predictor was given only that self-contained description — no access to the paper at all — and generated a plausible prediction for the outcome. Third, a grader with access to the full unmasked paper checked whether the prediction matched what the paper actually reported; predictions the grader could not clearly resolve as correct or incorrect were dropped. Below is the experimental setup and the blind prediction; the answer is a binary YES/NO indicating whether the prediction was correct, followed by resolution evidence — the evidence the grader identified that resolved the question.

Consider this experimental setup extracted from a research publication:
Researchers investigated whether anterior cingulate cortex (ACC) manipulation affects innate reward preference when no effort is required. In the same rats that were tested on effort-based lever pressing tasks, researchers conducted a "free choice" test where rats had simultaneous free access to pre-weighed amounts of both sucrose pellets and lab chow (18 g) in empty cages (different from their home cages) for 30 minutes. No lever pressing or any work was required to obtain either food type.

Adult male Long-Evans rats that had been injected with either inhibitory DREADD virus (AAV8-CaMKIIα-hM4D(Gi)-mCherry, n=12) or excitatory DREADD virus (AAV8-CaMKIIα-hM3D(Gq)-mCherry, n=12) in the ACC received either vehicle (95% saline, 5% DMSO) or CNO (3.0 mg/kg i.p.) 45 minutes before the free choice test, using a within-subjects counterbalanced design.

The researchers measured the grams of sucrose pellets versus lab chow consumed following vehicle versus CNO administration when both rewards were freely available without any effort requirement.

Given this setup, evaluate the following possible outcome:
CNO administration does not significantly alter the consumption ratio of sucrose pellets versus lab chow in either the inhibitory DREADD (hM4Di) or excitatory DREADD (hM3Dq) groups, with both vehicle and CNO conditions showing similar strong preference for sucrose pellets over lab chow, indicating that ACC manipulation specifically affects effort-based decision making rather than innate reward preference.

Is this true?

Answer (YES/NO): YES